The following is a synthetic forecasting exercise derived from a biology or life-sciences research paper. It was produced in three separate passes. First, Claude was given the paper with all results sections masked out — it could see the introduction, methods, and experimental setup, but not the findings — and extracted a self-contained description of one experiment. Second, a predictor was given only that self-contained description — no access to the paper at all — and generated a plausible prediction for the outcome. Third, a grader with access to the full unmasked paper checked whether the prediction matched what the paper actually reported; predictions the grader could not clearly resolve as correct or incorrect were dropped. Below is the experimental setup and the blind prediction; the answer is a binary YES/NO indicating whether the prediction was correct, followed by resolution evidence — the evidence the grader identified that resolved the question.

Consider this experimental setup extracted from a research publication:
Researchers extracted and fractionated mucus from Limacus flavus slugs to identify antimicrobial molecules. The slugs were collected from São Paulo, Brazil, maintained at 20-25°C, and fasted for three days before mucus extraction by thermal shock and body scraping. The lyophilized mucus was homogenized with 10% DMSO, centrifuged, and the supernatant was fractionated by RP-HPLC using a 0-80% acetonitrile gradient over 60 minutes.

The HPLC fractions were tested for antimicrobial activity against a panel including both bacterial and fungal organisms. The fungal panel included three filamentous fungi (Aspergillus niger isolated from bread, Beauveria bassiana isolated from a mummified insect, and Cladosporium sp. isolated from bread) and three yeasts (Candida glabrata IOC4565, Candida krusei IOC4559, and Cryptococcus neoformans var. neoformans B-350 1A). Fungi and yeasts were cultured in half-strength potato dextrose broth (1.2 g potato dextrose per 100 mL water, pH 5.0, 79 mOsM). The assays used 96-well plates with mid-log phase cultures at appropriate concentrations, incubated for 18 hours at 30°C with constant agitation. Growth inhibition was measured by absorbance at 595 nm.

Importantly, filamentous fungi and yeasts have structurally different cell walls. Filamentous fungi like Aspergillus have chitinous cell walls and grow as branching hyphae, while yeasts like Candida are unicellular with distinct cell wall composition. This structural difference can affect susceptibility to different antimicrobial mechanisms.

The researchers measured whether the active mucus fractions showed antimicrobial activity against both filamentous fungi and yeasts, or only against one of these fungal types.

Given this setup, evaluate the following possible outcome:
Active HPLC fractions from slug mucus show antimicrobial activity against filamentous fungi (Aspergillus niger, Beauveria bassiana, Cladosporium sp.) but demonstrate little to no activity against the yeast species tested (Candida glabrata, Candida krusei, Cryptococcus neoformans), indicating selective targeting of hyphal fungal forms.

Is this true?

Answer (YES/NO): NO